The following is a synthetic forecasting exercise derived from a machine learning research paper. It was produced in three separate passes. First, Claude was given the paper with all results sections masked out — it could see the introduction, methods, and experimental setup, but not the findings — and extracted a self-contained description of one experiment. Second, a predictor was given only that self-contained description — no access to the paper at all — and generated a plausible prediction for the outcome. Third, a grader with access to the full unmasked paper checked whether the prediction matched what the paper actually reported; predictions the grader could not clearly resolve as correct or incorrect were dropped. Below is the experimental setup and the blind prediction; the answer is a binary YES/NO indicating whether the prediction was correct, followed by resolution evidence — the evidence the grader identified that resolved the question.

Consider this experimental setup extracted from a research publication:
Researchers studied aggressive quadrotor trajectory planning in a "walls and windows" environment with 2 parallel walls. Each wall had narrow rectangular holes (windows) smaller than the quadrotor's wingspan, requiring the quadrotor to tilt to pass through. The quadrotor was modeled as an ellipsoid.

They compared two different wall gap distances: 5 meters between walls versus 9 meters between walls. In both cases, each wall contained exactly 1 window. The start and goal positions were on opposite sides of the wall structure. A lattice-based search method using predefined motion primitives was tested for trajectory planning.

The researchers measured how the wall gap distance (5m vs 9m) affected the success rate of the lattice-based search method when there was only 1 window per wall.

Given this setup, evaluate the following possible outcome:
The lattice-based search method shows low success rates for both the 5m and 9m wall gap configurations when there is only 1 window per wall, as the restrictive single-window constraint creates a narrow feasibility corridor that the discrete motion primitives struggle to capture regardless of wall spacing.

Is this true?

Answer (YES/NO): YES